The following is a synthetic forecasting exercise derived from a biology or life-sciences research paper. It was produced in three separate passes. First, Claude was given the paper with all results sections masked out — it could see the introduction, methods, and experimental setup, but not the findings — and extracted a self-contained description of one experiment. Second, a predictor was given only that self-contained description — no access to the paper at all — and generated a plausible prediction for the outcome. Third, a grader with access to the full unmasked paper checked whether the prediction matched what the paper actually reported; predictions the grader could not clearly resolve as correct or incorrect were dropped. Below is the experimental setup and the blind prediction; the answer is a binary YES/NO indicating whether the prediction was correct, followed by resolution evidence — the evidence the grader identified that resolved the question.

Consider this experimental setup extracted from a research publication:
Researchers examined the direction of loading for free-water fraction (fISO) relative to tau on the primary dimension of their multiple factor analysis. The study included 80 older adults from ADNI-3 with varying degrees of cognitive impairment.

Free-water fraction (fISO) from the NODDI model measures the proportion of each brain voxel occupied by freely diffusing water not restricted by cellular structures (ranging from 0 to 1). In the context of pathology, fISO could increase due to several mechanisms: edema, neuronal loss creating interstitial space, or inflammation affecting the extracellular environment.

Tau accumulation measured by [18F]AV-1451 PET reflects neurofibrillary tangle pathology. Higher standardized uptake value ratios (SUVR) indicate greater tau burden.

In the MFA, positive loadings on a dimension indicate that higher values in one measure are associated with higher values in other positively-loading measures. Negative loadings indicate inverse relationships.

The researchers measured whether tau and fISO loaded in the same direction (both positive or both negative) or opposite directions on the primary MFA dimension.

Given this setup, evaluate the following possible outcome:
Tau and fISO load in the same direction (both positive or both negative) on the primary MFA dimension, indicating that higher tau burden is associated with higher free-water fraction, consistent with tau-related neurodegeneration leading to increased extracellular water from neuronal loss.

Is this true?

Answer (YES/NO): YES